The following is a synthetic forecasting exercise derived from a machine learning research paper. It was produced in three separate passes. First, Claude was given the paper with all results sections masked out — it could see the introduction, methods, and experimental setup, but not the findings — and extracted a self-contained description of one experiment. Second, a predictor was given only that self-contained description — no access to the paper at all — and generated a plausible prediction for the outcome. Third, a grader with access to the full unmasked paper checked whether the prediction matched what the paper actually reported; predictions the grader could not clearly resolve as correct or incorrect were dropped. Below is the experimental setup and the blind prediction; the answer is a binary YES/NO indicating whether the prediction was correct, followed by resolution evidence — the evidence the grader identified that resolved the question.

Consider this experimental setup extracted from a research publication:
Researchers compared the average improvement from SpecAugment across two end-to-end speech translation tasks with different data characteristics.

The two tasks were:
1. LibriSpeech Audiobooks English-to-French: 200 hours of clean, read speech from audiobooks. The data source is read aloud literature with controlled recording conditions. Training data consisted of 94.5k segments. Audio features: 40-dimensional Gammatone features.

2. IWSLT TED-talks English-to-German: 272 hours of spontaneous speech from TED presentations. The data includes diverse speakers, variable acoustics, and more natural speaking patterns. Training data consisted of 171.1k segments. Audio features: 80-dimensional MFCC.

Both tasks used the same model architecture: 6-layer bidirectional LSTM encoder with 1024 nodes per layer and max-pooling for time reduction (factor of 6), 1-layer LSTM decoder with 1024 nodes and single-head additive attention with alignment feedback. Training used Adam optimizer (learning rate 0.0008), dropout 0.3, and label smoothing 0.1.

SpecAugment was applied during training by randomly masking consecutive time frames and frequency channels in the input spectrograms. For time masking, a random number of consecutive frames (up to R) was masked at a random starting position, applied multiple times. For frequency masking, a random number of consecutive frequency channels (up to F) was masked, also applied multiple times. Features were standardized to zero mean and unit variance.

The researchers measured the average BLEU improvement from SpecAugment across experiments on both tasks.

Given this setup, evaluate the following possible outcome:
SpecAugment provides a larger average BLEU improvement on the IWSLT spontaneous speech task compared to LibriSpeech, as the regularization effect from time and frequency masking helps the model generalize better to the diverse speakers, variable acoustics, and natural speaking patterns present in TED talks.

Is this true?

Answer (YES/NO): NO